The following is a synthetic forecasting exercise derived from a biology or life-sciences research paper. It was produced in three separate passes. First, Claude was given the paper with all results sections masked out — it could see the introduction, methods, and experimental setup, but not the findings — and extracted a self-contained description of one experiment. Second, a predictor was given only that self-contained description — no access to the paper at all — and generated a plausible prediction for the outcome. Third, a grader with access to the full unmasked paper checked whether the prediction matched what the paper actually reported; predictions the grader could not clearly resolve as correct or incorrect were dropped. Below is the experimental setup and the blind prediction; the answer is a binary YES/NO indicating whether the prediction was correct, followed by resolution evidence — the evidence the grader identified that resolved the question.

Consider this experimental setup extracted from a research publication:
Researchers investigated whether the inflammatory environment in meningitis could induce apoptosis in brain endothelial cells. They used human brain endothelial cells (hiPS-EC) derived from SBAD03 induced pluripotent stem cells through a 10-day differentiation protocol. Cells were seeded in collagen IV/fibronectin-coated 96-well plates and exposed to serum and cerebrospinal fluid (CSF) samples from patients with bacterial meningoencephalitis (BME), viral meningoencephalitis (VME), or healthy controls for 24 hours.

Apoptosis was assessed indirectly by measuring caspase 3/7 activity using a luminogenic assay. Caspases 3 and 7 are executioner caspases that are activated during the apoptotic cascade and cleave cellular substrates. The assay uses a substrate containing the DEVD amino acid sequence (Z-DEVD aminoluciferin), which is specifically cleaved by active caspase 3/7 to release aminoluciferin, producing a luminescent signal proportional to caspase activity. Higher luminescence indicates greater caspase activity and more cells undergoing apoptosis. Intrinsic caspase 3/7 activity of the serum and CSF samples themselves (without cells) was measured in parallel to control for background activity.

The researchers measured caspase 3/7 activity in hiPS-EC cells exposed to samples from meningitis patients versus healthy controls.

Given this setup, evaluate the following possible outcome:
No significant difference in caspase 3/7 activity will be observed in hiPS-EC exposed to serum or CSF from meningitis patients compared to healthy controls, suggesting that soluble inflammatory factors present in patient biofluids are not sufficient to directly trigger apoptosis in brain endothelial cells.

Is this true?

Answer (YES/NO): NO